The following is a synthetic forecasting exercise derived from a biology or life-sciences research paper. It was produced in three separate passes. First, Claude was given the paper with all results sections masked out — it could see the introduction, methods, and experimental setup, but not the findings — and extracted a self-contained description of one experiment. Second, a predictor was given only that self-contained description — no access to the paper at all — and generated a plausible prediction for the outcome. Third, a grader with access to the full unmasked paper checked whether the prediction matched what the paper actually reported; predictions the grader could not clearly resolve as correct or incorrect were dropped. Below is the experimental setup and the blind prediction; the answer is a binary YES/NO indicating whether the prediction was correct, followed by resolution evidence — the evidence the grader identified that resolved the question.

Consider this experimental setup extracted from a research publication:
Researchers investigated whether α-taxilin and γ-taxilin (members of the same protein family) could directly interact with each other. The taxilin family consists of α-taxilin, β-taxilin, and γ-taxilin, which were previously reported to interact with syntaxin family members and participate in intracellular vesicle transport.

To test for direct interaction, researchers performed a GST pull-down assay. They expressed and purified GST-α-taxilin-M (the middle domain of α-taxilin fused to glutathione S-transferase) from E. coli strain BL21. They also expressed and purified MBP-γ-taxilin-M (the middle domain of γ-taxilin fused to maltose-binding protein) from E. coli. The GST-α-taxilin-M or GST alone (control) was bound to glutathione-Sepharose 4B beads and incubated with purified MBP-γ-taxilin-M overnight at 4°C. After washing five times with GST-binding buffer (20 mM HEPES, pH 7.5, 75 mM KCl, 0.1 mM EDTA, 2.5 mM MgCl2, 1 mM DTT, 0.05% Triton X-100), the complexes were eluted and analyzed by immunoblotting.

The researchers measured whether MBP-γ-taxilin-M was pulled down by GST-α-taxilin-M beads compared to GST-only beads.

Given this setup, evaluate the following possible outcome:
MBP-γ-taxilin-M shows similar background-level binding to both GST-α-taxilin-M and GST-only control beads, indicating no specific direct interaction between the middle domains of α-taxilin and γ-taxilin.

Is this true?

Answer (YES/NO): NO